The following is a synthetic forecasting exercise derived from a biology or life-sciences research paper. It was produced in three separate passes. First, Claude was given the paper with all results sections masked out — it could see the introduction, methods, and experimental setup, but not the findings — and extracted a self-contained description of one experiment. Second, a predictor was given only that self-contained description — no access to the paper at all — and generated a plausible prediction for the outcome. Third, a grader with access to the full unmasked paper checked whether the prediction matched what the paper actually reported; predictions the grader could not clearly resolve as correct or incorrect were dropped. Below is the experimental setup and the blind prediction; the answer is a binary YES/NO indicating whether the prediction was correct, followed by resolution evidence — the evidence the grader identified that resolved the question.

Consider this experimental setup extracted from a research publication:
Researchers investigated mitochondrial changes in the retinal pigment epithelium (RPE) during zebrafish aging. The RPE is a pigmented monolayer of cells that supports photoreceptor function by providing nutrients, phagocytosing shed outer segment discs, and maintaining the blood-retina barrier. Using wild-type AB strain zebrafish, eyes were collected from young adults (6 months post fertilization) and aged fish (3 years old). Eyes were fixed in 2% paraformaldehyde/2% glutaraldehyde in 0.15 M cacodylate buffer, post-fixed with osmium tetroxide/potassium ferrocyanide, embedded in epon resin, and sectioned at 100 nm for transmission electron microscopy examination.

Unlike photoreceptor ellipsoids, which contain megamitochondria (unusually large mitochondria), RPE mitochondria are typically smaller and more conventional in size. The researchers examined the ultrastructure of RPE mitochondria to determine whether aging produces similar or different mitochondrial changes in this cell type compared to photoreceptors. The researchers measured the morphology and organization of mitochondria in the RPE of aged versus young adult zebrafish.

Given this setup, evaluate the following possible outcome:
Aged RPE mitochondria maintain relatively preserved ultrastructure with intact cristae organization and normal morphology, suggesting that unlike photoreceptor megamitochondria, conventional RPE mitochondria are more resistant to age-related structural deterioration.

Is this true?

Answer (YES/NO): NO